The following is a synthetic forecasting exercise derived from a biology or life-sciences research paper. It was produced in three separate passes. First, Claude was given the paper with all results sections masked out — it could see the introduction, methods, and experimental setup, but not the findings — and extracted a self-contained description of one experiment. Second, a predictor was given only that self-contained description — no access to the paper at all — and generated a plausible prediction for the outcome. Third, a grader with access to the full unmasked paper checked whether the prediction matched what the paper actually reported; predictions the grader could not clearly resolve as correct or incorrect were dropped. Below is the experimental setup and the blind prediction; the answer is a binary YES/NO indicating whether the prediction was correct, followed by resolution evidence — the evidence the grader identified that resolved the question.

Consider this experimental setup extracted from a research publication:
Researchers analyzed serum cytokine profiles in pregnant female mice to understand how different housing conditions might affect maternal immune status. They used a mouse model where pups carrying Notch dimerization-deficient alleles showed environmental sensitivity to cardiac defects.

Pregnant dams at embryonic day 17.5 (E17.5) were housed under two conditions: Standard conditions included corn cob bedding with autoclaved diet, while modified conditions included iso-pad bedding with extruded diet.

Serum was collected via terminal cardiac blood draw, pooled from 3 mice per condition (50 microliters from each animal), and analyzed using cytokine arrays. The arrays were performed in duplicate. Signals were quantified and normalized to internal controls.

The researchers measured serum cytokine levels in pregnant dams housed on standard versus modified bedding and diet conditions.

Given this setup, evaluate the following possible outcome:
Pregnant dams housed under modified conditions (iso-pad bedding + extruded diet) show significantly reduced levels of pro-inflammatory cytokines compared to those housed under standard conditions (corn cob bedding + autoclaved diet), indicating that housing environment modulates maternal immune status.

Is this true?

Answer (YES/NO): NO